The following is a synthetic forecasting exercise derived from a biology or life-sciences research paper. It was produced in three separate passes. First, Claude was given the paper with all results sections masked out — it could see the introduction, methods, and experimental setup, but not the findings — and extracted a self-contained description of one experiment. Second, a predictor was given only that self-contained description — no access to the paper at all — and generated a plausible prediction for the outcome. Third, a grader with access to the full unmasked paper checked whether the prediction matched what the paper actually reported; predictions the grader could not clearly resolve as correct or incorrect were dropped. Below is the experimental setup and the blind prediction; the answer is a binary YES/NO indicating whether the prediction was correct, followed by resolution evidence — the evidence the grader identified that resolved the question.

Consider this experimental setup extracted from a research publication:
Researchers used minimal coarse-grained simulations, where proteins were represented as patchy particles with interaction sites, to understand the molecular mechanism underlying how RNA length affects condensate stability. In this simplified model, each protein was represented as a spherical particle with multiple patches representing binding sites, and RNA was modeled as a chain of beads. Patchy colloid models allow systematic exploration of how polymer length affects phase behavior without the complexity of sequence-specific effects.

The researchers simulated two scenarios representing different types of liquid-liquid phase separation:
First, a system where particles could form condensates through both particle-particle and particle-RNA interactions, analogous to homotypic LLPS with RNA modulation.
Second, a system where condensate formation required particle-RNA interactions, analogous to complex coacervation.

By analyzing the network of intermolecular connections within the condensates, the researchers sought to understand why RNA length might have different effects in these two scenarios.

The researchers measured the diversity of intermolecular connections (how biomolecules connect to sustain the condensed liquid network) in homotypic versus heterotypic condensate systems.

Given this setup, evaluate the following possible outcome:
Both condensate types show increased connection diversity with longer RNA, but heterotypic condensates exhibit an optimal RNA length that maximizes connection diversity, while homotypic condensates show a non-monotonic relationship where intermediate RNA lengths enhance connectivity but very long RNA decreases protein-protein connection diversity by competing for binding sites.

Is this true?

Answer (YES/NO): NO